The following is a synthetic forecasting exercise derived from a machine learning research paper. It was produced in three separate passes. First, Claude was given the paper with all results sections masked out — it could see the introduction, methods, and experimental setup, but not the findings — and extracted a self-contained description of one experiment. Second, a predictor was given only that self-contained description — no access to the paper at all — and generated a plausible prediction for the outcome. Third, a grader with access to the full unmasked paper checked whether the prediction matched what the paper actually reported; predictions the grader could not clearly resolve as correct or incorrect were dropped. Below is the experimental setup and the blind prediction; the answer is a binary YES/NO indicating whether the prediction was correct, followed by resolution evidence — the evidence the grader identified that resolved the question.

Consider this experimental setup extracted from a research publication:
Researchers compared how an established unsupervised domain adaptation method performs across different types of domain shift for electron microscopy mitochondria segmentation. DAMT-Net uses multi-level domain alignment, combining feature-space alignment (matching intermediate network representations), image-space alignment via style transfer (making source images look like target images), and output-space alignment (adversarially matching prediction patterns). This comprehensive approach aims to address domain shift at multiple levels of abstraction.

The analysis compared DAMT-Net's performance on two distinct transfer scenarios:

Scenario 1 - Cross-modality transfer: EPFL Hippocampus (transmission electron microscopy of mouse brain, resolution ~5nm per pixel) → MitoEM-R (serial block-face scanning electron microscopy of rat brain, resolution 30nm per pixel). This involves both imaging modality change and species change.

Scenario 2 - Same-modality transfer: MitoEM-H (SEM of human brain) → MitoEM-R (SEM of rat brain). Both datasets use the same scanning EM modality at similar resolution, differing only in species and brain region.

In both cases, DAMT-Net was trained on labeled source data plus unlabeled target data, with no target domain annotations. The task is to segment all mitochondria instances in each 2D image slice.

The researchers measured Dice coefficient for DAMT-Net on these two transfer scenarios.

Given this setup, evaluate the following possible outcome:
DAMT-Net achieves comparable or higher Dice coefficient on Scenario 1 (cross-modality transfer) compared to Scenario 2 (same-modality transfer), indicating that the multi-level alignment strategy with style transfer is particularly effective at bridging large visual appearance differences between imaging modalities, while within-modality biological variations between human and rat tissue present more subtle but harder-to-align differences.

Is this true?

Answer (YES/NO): NO